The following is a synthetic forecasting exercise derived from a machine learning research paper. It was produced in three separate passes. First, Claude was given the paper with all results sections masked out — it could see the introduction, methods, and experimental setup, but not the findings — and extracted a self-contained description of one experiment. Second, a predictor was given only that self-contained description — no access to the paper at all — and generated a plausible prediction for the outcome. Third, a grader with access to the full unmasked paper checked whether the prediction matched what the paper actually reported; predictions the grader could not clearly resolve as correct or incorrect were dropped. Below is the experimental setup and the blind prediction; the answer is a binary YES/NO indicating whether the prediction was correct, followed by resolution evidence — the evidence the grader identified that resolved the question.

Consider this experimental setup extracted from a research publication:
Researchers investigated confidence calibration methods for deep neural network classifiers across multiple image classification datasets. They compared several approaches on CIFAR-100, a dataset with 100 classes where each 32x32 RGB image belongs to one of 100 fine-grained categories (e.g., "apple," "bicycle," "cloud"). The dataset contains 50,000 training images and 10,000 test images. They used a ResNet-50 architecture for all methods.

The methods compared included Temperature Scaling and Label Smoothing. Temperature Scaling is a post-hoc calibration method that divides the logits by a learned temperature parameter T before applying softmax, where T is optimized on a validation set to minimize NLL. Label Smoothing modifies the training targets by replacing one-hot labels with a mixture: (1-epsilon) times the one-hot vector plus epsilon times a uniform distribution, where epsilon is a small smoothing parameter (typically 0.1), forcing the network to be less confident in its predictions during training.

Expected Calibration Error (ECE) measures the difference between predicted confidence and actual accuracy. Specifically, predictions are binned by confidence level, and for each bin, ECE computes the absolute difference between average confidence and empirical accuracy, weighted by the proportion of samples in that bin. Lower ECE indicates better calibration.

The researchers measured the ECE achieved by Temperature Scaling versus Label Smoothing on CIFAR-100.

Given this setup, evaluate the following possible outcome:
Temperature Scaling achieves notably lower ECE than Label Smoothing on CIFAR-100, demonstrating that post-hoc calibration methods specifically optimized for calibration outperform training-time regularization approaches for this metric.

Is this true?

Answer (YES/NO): YES